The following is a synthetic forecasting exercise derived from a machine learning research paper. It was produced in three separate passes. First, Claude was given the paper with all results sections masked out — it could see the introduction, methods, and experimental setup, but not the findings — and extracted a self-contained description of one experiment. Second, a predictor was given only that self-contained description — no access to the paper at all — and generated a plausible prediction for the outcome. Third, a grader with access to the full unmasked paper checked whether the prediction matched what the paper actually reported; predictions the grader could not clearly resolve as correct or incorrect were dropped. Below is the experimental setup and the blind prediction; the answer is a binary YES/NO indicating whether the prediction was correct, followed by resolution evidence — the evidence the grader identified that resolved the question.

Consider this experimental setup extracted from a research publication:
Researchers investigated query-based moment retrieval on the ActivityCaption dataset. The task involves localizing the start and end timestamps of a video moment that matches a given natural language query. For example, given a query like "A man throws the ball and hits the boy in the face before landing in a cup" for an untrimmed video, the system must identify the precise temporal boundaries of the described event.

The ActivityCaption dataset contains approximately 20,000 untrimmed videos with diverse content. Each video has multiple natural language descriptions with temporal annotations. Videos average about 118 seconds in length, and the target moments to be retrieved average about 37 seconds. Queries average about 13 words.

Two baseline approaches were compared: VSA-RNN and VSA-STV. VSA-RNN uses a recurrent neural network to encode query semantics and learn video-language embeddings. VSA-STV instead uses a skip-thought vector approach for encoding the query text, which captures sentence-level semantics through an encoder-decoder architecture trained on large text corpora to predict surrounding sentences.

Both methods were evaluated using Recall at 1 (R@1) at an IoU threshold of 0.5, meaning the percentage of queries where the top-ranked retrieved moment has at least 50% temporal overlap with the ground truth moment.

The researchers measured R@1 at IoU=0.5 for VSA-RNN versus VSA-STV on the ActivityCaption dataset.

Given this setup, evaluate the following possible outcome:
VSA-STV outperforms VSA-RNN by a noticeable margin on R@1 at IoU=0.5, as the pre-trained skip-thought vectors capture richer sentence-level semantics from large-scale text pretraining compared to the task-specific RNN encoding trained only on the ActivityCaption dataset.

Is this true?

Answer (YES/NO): NO